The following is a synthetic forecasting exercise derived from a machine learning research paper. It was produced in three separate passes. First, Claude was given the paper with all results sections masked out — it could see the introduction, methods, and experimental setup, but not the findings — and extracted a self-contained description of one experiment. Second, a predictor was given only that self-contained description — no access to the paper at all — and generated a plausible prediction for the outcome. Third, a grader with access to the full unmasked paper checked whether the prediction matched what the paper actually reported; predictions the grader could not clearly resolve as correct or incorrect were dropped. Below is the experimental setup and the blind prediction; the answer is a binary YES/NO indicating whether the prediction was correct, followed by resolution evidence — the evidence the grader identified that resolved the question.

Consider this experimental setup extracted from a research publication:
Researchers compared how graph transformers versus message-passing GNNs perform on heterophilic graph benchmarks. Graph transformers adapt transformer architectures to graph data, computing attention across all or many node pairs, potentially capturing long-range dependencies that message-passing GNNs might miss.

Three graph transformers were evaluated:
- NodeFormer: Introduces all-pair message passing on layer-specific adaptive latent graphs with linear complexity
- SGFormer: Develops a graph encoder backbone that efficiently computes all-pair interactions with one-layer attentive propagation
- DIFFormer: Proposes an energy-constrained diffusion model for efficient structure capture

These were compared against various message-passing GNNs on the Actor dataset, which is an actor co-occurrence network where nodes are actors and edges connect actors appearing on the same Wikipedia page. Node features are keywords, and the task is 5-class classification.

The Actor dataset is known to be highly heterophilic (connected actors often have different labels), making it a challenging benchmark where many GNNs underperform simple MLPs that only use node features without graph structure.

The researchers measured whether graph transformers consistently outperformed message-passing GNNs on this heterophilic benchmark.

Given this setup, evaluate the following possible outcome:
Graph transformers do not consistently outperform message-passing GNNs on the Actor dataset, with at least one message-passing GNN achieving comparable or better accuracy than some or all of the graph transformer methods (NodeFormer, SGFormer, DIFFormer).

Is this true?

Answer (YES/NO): YES